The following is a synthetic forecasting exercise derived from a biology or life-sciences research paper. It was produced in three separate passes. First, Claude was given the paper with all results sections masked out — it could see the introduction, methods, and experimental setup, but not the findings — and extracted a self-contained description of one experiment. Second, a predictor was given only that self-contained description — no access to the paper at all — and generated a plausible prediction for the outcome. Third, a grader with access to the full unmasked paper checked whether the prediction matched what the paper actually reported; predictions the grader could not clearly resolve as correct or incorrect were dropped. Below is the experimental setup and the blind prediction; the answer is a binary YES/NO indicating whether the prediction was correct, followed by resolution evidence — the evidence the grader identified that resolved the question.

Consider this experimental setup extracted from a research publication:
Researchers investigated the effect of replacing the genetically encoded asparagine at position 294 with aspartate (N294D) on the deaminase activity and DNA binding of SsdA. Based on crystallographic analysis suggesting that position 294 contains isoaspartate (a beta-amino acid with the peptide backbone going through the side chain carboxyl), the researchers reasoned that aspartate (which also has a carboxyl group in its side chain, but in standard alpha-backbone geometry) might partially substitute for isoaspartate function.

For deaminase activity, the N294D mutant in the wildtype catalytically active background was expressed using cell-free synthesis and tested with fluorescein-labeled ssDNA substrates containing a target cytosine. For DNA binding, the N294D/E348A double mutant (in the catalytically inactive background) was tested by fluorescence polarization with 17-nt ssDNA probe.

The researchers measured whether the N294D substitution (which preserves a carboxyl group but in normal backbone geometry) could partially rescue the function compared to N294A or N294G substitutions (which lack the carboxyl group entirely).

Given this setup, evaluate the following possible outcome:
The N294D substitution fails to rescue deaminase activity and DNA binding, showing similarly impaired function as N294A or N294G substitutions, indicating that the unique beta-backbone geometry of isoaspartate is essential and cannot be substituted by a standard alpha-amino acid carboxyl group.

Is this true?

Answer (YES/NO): NO